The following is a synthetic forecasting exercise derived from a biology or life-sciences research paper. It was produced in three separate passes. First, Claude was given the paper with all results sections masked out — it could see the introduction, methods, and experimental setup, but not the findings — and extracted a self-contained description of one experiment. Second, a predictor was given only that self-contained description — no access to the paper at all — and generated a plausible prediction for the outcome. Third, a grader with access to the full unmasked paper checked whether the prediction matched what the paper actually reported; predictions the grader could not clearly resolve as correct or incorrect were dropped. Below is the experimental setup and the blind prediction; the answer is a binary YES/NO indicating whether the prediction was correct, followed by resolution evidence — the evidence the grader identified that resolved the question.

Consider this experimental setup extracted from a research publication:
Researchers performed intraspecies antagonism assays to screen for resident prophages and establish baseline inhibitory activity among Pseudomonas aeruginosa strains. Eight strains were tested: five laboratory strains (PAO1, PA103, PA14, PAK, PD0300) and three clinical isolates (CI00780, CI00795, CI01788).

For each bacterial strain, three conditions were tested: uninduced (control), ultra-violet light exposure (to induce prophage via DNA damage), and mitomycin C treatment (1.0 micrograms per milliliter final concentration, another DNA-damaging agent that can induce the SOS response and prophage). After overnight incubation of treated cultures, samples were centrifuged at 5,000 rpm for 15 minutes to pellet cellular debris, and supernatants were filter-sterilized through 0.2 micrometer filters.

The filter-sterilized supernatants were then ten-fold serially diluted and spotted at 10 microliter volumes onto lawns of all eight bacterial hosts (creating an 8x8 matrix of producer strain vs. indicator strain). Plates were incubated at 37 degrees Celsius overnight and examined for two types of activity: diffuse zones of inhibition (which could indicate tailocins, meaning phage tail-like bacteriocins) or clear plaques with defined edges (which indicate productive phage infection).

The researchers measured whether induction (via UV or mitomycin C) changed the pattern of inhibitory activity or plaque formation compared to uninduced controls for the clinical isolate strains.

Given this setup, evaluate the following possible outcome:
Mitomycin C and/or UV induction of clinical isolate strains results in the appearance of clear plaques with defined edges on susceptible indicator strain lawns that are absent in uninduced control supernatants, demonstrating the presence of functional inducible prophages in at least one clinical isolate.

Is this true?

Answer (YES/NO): NO